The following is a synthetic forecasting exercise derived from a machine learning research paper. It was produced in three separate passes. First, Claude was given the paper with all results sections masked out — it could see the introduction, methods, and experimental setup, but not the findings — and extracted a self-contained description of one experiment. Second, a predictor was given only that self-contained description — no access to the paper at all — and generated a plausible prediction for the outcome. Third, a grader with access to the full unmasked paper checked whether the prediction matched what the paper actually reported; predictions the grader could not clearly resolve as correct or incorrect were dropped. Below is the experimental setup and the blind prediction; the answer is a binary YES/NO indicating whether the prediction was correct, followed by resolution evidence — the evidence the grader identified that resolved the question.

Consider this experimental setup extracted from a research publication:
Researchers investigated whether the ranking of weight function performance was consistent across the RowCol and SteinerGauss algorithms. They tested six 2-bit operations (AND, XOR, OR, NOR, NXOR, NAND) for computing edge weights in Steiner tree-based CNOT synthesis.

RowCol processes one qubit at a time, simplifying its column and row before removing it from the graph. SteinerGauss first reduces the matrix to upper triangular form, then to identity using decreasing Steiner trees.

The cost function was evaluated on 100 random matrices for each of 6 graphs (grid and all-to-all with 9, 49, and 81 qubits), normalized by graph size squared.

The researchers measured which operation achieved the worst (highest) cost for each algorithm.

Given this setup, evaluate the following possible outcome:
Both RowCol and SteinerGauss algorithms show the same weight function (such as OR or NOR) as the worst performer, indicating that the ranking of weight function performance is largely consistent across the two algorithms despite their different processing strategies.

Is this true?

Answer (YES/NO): NO